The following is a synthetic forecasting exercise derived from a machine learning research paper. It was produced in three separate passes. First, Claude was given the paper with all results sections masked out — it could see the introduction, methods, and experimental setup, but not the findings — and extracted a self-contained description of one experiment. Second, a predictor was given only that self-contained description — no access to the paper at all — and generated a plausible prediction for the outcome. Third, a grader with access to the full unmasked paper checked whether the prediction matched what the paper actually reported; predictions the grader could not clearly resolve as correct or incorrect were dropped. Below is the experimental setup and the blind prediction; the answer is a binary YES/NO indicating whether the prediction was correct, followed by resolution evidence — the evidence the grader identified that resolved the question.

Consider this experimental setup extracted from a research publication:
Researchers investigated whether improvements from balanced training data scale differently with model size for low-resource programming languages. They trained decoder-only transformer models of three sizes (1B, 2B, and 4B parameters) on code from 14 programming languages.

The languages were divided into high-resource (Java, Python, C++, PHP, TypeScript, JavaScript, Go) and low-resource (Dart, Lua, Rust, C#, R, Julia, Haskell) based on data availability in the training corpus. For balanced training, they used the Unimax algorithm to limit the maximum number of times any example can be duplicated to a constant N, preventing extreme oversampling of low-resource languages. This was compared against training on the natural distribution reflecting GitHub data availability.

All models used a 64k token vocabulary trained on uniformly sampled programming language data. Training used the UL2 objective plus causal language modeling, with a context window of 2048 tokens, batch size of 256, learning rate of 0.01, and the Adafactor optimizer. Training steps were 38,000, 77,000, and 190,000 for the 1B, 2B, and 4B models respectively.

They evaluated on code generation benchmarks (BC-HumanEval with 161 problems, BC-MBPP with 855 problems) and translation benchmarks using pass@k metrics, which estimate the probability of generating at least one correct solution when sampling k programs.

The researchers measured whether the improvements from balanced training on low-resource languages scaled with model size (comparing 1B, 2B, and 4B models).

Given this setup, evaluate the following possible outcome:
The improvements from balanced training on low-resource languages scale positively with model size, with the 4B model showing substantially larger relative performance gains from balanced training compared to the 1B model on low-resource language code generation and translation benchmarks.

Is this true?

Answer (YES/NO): NO